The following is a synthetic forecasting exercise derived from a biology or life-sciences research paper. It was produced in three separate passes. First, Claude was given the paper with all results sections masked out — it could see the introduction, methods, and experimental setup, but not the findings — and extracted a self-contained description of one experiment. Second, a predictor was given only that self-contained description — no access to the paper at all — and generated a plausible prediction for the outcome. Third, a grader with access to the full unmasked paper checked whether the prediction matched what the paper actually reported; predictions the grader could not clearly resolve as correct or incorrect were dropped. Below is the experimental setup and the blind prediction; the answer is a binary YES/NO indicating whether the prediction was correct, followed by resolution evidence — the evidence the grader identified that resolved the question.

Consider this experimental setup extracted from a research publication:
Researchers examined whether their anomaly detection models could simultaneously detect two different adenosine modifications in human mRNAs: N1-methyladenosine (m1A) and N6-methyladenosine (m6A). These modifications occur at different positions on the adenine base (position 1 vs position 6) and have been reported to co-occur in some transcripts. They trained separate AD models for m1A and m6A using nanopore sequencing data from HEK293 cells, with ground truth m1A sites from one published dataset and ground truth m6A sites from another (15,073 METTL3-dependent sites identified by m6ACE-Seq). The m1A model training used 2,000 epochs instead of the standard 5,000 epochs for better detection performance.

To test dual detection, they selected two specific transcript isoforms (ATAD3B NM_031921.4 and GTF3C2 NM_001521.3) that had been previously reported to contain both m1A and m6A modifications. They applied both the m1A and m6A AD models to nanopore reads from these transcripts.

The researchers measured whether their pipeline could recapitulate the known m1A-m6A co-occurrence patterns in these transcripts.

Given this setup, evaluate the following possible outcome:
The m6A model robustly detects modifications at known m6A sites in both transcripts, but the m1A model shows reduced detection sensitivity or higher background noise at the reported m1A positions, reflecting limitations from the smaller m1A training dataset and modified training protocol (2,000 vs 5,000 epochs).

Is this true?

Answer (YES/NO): NO